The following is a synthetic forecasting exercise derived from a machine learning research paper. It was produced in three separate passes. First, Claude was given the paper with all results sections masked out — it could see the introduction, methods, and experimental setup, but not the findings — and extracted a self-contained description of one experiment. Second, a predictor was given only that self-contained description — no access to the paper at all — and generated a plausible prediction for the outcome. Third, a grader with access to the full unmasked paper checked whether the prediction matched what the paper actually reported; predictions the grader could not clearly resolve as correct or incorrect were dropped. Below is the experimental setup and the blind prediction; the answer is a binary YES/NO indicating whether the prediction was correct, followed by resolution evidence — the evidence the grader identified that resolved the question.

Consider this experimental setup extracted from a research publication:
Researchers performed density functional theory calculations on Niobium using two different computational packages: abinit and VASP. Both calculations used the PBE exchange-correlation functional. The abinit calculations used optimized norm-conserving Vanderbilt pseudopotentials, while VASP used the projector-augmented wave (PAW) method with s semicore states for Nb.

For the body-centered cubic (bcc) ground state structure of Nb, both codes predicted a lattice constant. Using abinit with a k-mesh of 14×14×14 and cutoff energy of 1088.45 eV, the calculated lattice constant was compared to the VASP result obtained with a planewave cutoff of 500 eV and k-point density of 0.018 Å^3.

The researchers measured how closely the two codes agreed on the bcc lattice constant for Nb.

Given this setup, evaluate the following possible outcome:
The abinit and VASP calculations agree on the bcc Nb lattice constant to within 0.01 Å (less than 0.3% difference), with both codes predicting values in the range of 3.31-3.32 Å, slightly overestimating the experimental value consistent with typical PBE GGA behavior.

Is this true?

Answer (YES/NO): NO